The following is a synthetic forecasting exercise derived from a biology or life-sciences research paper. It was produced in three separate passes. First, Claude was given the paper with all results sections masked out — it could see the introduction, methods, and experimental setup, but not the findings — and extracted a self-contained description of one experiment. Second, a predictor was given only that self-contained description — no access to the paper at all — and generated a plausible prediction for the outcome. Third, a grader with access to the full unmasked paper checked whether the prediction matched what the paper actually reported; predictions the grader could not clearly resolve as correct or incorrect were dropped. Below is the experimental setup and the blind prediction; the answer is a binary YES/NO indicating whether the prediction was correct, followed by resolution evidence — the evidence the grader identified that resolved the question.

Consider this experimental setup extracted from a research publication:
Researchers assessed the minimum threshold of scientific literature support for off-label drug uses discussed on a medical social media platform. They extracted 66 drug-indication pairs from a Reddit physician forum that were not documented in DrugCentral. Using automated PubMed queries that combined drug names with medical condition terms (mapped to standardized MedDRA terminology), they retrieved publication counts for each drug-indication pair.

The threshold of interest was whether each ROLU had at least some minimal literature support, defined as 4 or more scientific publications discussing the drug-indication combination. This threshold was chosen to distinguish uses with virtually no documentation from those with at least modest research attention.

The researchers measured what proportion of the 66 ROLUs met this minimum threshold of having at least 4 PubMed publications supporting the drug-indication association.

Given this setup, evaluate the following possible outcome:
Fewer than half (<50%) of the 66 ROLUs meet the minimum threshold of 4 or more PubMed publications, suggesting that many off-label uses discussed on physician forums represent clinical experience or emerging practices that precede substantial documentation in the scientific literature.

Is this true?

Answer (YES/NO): NO